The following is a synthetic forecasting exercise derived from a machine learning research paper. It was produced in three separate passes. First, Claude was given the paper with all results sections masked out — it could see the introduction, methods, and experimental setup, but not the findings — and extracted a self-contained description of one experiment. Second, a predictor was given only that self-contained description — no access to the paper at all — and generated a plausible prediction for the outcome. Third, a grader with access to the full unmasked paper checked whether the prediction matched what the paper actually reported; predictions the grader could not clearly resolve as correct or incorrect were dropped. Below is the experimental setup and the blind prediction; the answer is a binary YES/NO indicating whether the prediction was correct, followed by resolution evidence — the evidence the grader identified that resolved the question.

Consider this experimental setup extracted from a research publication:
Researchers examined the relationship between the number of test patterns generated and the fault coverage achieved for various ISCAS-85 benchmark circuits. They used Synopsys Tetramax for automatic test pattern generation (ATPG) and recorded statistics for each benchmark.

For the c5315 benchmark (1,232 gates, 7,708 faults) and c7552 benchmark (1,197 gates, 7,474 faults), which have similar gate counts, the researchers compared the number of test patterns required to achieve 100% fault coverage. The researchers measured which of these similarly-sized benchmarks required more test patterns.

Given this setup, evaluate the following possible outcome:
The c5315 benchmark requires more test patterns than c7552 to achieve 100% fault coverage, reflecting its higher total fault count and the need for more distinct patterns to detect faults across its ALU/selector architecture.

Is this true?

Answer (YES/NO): NO